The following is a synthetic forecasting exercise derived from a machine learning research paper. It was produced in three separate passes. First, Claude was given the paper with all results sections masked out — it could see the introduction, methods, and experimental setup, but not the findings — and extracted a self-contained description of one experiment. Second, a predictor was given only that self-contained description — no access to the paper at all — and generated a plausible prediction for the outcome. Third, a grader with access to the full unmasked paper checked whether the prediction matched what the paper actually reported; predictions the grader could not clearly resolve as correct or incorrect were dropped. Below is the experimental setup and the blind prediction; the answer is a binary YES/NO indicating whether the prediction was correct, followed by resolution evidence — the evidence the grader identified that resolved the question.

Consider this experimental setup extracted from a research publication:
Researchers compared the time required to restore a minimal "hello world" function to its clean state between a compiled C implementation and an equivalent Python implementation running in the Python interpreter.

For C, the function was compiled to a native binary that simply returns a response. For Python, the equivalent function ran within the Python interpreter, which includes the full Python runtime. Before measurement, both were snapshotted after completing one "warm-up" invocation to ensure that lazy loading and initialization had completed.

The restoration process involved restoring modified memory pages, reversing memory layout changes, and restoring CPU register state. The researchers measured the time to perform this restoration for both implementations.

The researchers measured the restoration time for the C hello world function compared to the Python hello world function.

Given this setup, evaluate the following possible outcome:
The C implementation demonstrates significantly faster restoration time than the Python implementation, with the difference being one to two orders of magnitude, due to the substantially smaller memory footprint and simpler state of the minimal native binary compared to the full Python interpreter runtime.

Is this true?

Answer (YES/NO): NO